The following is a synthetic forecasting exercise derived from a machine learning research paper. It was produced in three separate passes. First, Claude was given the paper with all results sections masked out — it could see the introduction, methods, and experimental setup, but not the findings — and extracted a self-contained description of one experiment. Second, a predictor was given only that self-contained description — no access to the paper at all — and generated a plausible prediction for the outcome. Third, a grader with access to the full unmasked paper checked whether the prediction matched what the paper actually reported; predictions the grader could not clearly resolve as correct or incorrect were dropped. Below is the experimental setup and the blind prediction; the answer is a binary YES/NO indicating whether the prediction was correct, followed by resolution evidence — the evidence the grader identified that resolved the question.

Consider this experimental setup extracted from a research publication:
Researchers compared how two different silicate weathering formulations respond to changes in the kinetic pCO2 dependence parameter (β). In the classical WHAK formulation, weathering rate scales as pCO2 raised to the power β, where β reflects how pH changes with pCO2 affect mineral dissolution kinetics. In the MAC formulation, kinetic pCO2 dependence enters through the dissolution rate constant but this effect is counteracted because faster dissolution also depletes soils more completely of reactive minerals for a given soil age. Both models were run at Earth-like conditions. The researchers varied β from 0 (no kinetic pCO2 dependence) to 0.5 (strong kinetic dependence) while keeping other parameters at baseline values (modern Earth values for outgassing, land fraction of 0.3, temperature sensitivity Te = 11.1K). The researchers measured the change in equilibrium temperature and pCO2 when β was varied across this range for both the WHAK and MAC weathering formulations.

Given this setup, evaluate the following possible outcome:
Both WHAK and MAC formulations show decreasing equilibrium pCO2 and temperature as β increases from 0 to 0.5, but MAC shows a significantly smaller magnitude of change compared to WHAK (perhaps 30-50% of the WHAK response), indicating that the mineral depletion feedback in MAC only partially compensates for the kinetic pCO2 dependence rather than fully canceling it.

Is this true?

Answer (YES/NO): NO